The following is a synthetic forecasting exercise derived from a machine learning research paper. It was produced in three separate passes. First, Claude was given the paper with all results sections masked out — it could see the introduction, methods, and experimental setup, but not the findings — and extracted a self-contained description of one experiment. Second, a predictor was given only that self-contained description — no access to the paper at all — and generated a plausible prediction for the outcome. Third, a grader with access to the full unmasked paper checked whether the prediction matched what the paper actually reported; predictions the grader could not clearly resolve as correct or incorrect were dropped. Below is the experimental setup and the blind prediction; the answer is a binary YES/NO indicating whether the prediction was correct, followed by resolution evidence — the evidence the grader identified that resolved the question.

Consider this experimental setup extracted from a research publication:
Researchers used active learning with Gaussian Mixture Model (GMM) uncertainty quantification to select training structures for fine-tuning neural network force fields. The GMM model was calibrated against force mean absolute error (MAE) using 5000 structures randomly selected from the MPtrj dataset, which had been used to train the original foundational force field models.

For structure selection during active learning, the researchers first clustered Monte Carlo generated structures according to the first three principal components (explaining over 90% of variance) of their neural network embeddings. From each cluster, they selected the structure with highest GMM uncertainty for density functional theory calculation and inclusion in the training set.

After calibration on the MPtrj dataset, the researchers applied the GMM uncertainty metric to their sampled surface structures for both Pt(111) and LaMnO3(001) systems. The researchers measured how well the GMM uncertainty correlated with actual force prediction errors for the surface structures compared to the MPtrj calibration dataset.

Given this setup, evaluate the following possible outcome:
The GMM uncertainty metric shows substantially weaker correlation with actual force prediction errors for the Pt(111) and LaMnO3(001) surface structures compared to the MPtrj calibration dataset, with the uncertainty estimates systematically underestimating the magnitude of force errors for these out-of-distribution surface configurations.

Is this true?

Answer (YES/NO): NO